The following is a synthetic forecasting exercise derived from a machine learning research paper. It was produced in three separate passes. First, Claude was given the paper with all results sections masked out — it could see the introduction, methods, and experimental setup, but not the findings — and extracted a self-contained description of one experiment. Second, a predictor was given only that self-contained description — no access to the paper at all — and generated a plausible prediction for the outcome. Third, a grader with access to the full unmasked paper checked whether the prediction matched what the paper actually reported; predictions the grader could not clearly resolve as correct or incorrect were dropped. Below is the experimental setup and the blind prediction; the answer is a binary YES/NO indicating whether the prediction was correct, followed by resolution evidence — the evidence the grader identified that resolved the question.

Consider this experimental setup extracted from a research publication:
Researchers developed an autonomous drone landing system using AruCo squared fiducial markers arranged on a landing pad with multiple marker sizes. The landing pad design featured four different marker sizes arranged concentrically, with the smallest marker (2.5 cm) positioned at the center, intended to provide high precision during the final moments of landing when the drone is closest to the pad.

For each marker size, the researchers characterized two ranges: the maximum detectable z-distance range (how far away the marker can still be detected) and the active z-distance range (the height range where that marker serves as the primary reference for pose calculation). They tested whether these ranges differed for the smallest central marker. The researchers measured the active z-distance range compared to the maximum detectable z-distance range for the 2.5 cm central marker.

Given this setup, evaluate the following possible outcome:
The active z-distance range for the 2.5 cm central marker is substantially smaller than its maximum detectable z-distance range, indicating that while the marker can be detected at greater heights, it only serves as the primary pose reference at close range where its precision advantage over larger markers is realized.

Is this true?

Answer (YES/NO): NO